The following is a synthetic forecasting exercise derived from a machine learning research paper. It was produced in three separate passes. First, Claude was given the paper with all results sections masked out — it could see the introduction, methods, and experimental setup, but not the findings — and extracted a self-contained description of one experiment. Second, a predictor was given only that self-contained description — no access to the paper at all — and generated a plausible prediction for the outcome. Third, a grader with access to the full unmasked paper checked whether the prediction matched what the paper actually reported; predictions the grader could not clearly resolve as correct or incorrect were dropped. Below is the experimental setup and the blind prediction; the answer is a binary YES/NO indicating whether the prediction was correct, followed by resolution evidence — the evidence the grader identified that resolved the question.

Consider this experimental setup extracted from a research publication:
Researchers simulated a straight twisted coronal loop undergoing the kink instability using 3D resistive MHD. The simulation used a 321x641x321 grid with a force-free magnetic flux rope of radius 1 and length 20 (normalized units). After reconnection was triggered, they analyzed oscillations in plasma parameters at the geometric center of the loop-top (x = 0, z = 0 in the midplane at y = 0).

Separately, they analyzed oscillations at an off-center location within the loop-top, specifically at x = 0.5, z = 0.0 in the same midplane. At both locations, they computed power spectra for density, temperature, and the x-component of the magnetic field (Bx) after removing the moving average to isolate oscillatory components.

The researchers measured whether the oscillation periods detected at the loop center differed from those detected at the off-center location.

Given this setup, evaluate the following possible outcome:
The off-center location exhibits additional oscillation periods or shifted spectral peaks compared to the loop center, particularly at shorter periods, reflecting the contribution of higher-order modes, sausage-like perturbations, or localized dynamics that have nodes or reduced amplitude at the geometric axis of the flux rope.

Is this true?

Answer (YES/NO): NO